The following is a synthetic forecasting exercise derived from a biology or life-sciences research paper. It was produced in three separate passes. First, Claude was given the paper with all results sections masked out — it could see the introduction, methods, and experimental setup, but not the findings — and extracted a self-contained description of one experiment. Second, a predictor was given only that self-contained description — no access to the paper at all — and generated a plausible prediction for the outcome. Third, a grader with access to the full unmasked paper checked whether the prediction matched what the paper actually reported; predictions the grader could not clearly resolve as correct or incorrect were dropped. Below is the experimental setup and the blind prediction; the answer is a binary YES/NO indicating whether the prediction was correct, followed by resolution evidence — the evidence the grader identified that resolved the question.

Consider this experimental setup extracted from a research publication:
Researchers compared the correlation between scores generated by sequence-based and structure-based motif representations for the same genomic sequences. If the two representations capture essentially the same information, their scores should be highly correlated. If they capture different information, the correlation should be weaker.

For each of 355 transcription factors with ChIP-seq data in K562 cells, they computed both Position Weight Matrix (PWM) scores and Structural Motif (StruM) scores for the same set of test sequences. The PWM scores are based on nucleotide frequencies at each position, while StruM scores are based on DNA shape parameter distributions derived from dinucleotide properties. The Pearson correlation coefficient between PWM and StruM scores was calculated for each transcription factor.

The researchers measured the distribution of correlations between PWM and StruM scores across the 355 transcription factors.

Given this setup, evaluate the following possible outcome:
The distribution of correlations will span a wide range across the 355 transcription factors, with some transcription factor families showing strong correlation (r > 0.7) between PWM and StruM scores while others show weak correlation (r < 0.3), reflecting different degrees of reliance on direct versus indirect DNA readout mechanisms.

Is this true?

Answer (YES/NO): NO